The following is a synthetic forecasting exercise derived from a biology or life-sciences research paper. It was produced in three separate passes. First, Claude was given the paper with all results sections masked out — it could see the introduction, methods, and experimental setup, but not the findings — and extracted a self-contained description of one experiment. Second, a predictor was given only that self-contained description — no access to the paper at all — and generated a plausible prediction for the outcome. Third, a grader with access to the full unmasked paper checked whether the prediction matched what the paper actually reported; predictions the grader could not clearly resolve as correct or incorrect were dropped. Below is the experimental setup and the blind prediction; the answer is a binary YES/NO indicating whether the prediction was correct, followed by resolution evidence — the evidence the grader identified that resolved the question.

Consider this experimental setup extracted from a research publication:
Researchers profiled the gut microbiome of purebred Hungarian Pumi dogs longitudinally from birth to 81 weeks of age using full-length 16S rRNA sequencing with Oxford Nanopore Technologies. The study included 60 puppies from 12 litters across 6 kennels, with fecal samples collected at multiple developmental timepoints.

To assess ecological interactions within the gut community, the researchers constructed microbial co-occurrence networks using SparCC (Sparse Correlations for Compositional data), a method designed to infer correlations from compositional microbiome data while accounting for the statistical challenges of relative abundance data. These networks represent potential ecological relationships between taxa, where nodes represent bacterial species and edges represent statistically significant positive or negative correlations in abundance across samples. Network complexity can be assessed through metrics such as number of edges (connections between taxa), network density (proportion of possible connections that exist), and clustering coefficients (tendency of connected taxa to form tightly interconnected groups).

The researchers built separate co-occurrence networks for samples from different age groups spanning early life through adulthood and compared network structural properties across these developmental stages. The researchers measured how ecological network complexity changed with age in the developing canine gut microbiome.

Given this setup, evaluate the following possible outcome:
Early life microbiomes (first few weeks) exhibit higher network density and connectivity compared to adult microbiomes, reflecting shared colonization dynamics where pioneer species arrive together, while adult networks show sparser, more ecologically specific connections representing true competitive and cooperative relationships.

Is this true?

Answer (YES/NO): NO